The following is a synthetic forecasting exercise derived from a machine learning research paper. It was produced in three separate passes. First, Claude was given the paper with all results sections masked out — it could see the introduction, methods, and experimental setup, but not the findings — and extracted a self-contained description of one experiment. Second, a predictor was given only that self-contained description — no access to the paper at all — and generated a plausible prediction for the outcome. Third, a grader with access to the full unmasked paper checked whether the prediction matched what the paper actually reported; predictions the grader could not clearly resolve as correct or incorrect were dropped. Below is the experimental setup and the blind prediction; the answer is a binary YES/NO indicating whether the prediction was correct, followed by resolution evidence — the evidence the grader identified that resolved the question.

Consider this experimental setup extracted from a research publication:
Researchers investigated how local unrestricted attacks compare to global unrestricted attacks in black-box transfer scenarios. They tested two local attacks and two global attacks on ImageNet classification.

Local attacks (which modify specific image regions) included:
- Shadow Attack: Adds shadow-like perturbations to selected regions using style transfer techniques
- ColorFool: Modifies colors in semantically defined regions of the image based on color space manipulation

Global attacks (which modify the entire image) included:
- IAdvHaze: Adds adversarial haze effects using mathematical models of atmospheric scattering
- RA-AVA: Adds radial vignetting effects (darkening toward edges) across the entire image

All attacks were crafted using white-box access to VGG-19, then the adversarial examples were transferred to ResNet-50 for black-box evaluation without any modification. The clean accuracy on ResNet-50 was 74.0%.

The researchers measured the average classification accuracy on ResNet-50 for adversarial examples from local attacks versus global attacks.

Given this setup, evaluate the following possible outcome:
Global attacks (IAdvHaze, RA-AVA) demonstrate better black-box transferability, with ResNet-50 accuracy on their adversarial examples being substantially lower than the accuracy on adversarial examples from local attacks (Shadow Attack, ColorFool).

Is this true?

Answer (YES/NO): NO